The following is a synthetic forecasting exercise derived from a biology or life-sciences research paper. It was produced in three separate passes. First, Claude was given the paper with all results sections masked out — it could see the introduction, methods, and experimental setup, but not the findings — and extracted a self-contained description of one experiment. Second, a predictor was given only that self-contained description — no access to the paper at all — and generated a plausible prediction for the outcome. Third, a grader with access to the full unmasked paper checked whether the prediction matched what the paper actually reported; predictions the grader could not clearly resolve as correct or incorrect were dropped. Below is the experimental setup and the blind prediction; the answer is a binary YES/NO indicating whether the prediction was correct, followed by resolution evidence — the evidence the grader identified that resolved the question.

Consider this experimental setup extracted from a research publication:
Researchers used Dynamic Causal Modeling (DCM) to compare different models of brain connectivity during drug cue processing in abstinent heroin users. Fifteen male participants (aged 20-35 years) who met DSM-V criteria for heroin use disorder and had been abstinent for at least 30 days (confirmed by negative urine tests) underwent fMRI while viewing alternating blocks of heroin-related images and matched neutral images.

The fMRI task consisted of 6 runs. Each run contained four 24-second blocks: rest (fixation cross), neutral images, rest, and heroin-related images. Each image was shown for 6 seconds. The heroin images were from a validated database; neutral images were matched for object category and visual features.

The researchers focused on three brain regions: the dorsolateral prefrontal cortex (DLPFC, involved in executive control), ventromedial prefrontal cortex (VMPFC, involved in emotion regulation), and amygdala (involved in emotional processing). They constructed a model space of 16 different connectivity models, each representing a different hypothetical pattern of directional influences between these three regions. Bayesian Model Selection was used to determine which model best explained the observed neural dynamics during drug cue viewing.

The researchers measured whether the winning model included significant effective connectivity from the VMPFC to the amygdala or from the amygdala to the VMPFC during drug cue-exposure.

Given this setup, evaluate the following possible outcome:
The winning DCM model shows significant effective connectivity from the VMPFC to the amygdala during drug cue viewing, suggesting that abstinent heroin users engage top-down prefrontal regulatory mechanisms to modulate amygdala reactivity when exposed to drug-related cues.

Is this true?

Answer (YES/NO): YES